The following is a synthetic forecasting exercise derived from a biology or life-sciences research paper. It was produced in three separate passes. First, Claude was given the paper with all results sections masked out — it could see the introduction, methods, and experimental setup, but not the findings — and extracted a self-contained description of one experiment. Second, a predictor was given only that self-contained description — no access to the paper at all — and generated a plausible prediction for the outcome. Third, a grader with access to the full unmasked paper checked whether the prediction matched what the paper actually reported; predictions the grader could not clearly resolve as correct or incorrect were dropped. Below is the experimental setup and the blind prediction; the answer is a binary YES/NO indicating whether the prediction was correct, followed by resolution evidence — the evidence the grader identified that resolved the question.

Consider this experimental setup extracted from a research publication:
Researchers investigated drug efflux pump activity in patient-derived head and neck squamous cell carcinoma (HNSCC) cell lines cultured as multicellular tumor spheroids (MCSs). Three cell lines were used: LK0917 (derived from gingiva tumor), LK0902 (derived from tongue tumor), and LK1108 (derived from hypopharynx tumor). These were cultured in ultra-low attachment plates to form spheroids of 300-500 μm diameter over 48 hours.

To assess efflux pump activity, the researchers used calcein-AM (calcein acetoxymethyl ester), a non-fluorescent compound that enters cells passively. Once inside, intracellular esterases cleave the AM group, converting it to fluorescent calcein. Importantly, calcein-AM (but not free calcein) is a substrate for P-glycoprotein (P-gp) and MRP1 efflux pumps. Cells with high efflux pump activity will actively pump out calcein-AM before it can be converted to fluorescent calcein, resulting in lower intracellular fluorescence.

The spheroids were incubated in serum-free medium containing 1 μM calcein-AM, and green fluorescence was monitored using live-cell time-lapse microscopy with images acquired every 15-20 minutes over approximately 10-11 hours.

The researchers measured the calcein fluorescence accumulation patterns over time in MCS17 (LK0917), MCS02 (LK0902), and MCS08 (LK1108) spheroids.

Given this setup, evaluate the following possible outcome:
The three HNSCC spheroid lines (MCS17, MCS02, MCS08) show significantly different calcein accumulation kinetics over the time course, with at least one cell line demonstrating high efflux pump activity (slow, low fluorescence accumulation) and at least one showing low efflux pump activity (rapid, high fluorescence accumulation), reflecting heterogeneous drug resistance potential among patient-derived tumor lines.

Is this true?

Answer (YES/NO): YES